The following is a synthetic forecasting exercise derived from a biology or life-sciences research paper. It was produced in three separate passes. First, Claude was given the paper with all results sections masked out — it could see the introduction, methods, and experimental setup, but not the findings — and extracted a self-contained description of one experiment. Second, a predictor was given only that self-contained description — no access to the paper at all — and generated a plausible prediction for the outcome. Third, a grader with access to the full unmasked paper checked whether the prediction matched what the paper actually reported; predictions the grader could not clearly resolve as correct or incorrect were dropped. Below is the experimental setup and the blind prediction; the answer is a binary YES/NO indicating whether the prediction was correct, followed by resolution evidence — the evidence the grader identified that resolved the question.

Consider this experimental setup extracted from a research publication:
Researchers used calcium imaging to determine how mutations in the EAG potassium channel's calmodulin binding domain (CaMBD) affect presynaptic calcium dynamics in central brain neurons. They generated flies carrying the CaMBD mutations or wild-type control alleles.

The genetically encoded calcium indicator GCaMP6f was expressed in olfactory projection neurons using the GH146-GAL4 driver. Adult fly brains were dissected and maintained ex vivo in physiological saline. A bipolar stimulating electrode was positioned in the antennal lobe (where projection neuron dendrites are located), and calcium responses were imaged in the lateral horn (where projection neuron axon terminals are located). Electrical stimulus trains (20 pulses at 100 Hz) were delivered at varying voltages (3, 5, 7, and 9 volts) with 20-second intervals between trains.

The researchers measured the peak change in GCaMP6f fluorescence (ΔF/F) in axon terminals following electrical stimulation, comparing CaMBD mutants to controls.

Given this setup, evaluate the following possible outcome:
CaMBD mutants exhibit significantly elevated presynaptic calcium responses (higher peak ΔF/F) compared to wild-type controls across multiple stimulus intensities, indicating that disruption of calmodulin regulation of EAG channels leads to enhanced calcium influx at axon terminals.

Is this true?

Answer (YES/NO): NO